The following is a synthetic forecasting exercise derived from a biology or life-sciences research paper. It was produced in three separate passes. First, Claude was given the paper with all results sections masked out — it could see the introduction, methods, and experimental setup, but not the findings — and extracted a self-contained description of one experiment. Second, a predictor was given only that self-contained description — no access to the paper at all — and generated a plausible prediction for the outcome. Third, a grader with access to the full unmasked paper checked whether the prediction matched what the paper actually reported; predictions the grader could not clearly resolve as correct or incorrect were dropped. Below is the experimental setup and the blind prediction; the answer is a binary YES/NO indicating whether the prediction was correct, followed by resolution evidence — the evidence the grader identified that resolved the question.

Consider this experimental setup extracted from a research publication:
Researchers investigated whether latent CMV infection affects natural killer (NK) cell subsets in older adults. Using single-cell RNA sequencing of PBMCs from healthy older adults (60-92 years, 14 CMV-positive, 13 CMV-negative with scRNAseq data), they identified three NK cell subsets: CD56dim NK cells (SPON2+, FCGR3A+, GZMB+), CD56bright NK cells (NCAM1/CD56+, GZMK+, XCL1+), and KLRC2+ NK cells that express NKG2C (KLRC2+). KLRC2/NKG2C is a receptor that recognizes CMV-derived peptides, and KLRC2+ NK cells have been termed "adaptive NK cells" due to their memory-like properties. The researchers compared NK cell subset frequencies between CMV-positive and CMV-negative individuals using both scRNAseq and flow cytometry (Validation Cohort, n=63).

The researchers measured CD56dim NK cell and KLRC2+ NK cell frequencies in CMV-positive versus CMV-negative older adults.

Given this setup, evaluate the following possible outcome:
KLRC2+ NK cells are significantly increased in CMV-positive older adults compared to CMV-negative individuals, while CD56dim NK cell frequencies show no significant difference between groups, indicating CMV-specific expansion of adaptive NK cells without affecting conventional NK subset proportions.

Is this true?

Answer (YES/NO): NO